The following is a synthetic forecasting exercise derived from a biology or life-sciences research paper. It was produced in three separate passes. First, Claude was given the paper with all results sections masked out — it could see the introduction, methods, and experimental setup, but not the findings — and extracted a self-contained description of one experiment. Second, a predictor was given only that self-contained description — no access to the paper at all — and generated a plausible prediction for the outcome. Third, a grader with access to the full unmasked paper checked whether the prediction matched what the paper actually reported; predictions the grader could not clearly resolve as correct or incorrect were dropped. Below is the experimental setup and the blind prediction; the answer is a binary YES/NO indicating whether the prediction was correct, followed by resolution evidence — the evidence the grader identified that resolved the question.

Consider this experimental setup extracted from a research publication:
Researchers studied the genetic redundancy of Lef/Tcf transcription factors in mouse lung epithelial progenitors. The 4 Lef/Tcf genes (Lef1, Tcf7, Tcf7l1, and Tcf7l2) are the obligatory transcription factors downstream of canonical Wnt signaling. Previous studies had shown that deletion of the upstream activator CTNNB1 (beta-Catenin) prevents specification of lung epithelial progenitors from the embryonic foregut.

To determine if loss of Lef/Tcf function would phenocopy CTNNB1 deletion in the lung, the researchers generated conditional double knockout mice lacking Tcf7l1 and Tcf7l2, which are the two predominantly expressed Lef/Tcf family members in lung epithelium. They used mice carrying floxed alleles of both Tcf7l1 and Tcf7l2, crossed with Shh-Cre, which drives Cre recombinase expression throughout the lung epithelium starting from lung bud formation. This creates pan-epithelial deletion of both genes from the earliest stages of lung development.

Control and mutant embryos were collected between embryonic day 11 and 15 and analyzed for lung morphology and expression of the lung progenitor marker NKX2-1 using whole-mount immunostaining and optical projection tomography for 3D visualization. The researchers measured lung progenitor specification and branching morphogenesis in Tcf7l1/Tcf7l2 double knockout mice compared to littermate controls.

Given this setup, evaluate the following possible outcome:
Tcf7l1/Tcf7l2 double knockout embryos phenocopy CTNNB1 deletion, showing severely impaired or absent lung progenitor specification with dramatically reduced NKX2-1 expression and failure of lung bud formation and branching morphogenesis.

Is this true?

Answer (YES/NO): NO